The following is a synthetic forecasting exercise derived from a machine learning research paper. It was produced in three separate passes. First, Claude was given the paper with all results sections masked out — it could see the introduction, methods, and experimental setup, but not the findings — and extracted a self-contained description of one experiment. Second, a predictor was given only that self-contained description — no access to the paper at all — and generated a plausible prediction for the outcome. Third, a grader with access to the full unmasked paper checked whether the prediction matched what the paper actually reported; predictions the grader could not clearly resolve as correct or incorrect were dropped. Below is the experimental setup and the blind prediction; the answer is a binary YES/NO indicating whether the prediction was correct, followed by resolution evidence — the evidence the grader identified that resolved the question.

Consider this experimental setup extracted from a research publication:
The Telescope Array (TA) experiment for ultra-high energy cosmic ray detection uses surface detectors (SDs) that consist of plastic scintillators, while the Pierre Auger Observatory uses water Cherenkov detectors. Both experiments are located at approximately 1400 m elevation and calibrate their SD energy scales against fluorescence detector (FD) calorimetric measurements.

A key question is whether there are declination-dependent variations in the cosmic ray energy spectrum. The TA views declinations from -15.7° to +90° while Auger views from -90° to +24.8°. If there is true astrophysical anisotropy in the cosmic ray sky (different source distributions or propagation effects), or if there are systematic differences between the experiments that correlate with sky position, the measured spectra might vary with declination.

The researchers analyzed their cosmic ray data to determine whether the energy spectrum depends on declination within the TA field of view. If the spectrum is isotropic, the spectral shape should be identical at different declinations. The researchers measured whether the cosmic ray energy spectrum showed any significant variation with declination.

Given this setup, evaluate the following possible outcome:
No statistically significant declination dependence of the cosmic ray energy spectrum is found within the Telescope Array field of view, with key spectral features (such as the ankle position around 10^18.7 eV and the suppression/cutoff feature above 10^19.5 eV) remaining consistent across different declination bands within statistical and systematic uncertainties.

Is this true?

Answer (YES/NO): NO